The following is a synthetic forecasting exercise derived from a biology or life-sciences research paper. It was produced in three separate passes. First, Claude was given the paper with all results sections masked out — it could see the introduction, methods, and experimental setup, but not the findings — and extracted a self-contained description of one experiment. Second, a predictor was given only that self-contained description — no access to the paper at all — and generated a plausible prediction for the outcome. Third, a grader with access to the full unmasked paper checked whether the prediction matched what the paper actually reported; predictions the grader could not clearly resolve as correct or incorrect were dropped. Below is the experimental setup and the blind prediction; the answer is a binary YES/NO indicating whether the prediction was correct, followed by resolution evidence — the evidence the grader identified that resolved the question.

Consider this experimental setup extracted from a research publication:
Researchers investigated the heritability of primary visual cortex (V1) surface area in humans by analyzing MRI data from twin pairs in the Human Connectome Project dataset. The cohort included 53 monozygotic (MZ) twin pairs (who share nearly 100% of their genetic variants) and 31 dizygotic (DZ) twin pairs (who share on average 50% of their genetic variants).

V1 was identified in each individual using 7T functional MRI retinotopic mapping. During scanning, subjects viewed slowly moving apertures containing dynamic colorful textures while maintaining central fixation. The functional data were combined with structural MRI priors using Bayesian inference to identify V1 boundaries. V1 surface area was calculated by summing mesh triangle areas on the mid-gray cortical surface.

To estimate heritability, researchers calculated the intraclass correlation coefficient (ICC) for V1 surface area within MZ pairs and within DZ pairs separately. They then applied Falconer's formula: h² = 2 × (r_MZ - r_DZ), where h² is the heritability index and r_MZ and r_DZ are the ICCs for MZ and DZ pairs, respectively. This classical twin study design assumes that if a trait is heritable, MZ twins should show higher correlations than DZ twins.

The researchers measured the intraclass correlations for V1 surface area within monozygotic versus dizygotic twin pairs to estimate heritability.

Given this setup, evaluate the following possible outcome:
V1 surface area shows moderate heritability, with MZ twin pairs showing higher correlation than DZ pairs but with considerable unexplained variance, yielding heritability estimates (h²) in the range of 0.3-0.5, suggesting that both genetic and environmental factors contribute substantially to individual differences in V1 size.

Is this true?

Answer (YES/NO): NO